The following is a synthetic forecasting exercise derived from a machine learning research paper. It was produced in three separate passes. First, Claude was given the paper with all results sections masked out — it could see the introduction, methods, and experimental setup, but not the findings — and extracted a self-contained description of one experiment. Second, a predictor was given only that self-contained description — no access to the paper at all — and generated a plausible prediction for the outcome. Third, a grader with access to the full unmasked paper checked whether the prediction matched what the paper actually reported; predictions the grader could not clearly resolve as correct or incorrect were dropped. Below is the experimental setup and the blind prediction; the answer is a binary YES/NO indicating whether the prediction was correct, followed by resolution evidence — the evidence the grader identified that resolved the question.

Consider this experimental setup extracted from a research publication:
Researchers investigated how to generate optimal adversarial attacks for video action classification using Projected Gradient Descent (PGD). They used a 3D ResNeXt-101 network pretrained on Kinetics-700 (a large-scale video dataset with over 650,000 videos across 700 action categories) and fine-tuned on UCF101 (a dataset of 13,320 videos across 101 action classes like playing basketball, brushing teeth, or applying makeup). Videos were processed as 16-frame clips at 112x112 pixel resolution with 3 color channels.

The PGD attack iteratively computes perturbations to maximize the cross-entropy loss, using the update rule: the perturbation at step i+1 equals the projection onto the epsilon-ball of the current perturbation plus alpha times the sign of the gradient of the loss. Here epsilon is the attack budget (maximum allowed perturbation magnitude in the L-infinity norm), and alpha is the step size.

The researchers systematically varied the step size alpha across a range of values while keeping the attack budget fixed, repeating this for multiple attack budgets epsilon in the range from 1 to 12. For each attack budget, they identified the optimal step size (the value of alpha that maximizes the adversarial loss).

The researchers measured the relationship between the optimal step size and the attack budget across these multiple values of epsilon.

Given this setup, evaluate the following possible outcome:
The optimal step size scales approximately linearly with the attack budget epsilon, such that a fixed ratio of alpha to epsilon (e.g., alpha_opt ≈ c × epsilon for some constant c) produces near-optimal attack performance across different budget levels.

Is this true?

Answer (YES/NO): NO